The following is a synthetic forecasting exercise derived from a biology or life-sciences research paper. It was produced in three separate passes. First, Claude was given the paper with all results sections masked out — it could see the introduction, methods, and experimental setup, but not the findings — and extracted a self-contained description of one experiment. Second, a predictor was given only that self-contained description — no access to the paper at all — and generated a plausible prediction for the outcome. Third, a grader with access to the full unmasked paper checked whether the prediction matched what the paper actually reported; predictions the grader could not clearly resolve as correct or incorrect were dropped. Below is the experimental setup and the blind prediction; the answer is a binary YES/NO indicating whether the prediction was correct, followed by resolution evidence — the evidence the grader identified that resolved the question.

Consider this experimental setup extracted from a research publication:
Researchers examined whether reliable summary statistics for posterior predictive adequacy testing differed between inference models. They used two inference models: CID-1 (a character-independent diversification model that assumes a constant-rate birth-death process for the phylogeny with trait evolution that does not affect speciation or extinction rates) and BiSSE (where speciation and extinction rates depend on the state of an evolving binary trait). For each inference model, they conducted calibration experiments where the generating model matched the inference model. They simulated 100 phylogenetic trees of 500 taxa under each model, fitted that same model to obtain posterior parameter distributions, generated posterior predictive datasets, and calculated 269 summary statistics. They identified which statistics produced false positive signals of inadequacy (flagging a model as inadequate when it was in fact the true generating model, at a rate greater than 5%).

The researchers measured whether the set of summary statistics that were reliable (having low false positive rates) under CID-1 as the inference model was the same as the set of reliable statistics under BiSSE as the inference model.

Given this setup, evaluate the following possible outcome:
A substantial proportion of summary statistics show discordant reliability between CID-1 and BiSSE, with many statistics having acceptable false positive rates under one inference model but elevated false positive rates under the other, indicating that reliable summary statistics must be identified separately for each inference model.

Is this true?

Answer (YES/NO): YES